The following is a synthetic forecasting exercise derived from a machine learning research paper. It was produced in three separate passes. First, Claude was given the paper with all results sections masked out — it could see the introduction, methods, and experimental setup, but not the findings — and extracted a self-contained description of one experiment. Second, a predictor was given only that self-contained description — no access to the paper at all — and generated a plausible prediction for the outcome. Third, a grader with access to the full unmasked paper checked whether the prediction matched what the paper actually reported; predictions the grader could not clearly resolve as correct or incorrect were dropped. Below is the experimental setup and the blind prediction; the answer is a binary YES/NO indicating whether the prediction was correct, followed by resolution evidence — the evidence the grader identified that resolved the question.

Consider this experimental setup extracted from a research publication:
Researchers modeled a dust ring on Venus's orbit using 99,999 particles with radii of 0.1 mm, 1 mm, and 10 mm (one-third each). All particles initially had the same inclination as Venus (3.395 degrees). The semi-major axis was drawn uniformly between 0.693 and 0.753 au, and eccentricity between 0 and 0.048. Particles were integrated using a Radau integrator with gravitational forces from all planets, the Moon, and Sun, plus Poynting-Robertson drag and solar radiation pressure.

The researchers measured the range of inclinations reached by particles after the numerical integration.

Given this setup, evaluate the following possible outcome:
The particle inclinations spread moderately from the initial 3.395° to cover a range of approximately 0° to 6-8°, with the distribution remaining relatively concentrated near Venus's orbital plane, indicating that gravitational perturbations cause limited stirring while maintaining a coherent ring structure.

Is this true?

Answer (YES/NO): YES